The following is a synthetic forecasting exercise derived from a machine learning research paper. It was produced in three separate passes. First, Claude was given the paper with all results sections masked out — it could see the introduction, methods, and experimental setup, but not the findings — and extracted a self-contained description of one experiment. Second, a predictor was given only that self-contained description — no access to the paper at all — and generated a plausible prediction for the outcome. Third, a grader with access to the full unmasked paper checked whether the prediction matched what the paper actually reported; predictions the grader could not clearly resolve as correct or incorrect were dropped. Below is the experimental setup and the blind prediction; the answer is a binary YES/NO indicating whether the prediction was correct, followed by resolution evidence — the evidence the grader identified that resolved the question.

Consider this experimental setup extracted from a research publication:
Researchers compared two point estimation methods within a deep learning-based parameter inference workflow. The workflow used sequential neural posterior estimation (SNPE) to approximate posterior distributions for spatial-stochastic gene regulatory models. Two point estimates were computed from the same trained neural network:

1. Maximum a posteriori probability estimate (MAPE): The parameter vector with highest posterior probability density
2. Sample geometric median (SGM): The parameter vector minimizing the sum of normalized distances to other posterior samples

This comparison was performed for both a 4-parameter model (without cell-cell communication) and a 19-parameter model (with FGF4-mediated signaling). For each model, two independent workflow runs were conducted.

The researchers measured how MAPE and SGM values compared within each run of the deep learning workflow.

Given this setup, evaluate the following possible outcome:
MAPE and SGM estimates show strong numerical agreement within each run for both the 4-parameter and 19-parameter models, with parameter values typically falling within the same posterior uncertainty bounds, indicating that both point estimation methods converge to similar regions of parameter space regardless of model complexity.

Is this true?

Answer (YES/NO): YES